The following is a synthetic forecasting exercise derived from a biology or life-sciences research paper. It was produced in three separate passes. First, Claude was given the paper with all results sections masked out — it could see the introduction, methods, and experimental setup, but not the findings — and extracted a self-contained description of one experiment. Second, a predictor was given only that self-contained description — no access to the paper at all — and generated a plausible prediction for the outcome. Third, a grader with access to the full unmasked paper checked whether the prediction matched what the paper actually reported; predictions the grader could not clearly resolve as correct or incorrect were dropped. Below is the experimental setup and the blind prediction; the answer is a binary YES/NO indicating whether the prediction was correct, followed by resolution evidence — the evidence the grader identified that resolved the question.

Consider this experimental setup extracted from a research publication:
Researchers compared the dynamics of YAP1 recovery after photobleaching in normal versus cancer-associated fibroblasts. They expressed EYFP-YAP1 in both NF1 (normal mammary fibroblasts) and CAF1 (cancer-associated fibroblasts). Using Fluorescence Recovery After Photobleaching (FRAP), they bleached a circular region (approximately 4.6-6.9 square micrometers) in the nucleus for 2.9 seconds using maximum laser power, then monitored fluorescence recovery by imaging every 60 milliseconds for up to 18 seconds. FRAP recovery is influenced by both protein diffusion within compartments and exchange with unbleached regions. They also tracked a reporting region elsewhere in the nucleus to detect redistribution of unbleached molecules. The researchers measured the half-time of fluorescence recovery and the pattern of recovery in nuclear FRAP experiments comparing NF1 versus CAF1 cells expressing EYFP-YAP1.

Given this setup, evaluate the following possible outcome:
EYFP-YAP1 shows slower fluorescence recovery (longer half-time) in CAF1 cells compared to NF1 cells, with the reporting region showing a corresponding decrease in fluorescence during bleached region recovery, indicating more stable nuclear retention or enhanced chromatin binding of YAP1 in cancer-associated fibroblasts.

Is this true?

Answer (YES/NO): YES